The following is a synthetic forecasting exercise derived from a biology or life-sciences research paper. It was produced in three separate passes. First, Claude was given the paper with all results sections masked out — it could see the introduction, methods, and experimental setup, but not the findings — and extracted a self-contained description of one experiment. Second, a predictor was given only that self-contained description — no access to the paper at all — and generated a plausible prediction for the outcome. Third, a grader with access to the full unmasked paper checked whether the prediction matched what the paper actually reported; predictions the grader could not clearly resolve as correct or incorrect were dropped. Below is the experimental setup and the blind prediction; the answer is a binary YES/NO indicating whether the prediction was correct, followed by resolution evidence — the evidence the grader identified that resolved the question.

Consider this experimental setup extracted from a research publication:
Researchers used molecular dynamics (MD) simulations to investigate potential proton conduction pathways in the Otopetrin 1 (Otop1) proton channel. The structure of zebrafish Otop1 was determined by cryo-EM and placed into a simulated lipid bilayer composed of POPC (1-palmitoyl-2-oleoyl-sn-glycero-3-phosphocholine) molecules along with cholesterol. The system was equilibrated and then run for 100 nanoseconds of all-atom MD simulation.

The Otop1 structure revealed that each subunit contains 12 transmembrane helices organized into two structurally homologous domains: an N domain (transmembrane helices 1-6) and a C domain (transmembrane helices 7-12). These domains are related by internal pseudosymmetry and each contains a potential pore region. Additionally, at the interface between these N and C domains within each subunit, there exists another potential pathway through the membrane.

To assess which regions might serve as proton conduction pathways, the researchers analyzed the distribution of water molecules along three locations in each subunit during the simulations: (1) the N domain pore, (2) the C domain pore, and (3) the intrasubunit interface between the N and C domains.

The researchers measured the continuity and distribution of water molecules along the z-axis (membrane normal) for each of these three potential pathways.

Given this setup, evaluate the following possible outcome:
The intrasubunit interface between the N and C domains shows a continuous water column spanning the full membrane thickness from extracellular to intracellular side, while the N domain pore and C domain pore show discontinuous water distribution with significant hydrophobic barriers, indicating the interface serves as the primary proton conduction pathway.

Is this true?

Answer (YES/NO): NO